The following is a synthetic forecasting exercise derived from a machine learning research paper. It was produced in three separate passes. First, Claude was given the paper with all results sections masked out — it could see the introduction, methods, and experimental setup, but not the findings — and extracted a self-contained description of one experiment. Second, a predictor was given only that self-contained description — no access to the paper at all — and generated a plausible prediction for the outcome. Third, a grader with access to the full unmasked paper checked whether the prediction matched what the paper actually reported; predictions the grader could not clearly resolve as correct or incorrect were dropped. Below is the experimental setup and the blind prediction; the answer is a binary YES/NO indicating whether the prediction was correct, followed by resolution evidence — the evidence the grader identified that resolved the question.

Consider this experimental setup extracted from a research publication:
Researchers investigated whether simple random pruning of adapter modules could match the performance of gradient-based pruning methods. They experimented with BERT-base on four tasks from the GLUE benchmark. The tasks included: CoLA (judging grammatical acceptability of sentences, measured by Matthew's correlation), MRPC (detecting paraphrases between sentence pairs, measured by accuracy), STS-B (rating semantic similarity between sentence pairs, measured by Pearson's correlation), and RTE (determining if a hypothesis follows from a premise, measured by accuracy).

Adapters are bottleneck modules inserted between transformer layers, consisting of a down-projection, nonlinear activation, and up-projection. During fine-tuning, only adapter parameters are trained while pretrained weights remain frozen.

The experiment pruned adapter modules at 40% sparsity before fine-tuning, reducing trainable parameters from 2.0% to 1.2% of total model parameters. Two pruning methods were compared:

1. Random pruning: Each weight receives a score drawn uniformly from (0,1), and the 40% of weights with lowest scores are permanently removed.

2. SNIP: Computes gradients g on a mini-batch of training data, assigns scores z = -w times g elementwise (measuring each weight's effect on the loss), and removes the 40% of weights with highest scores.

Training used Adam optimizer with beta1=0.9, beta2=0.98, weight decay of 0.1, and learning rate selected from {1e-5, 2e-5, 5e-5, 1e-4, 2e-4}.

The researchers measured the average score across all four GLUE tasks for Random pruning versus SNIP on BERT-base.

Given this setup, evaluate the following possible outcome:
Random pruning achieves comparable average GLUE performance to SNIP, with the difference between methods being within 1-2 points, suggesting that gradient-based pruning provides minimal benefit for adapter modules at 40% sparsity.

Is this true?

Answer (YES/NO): YES